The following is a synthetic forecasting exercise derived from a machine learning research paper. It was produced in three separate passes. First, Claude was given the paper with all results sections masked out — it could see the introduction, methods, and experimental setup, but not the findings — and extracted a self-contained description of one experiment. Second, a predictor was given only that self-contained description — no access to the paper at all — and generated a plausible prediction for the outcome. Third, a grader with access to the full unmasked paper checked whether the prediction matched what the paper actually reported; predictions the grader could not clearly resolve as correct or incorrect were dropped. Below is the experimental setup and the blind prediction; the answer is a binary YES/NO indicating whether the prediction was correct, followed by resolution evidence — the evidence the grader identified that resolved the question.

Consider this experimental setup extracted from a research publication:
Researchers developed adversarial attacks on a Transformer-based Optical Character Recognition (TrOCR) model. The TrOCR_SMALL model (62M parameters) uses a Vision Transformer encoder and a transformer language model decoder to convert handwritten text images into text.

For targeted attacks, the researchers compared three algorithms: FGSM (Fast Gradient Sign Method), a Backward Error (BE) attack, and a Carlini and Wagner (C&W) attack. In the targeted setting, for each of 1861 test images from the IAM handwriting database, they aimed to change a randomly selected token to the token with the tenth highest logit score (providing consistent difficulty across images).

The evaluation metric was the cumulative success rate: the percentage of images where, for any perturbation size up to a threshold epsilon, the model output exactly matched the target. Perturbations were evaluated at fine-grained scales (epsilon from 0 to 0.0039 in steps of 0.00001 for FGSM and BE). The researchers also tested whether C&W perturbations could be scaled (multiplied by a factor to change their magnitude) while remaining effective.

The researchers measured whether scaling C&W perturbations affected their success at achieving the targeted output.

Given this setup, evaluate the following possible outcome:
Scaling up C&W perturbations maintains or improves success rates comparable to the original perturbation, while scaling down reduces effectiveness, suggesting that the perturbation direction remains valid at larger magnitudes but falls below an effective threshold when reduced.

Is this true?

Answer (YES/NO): NO